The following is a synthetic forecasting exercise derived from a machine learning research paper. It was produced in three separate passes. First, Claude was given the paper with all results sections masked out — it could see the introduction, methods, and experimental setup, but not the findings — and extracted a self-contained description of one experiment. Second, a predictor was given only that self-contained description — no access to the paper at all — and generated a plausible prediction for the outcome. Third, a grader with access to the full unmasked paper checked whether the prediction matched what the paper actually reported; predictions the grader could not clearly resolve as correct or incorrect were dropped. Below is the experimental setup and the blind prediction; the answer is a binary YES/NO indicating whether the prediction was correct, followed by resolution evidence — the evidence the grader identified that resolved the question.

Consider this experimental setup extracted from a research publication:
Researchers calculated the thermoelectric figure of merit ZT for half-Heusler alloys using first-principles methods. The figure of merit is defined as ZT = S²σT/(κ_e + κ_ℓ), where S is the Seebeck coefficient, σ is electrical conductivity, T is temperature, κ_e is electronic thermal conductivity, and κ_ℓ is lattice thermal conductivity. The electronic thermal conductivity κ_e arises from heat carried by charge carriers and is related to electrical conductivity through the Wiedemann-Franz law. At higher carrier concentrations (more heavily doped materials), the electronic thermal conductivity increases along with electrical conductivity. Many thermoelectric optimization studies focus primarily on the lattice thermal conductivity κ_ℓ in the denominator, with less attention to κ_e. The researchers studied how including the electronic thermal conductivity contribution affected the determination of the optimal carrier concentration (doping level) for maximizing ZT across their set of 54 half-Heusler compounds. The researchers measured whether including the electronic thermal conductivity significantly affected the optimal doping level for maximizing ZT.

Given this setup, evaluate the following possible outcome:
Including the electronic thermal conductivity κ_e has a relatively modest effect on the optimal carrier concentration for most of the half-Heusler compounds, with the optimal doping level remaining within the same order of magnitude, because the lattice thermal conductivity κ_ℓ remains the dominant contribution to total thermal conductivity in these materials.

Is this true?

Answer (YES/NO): NO